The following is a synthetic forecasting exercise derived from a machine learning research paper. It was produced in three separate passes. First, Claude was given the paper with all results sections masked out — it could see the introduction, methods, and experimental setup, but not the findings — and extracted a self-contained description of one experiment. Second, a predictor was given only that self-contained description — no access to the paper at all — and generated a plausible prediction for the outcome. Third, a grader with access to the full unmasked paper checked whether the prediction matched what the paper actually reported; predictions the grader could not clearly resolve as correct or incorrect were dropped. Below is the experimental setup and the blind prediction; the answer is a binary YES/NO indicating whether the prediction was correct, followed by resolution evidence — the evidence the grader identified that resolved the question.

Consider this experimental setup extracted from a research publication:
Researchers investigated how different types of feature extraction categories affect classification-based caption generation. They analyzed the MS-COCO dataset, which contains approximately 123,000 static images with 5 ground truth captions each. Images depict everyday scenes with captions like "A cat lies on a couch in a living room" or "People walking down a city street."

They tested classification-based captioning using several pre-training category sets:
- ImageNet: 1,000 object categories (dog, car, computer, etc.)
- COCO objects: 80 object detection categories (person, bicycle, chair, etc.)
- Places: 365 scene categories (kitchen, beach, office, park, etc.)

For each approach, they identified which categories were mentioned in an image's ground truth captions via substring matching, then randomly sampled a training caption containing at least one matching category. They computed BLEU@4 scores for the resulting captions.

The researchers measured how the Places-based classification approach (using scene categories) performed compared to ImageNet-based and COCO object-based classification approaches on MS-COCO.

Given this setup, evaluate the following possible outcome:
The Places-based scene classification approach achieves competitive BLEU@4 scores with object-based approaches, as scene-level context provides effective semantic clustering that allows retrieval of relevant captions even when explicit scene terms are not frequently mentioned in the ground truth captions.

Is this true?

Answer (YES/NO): NO